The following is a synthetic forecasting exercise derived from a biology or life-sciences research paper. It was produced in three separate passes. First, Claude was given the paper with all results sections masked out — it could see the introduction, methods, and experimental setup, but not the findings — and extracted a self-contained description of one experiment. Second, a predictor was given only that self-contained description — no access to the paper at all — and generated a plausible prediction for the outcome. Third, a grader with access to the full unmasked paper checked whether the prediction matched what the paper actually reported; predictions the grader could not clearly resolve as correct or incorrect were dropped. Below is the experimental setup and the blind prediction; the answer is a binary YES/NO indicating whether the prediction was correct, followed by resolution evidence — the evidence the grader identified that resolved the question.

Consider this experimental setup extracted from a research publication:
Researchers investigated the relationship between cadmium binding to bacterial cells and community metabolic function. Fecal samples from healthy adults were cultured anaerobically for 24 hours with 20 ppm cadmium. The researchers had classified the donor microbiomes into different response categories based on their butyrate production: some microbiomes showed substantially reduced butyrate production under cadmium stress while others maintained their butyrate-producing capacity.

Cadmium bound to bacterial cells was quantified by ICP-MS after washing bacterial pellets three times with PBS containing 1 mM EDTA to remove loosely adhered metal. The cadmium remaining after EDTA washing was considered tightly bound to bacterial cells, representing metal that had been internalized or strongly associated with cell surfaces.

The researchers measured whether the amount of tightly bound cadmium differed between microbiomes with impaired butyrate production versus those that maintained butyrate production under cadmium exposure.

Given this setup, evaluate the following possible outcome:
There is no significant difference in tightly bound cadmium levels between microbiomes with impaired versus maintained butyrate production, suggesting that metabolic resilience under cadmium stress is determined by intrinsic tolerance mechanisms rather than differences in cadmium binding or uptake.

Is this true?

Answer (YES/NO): YES